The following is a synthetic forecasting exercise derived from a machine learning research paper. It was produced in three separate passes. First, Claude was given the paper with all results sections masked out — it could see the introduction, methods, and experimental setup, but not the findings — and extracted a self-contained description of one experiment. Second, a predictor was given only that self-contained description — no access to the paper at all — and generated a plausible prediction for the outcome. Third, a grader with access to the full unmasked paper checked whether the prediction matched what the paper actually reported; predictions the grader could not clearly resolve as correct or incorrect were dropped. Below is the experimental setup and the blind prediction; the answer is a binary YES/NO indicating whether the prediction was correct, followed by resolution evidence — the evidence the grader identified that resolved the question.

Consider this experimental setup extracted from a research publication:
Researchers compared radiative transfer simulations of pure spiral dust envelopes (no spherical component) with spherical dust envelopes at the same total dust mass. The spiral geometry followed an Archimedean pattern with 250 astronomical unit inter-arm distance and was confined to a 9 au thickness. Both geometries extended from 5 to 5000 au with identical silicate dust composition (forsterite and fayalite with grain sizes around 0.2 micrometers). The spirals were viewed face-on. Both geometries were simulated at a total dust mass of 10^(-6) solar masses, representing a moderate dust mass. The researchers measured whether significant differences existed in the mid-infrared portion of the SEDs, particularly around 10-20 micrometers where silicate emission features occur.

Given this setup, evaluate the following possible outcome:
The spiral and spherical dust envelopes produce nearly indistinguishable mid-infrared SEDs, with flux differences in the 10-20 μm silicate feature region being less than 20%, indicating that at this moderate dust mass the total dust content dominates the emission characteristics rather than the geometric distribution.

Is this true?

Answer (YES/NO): NO